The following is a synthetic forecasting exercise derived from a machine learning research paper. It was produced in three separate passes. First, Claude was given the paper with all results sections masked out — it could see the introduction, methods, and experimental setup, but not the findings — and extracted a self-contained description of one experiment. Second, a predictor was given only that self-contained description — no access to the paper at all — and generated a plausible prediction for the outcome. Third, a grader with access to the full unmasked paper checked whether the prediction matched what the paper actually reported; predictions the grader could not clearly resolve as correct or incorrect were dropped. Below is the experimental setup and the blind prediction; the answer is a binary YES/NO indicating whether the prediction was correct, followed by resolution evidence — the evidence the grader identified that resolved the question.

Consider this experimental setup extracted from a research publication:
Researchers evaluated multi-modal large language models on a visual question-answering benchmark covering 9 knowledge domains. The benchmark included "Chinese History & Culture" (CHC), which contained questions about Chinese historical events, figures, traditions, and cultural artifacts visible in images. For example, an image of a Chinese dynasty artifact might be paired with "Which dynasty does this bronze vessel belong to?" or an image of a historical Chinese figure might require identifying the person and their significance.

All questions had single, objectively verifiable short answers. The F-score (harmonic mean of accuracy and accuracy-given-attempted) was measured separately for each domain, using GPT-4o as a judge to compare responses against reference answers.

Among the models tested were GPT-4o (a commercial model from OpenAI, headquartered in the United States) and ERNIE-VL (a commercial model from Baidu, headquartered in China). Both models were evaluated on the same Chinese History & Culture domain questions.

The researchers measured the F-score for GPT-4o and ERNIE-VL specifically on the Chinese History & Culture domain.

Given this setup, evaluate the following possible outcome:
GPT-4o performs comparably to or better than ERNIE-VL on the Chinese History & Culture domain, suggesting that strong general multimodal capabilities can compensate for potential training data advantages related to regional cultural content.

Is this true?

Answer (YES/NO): NO